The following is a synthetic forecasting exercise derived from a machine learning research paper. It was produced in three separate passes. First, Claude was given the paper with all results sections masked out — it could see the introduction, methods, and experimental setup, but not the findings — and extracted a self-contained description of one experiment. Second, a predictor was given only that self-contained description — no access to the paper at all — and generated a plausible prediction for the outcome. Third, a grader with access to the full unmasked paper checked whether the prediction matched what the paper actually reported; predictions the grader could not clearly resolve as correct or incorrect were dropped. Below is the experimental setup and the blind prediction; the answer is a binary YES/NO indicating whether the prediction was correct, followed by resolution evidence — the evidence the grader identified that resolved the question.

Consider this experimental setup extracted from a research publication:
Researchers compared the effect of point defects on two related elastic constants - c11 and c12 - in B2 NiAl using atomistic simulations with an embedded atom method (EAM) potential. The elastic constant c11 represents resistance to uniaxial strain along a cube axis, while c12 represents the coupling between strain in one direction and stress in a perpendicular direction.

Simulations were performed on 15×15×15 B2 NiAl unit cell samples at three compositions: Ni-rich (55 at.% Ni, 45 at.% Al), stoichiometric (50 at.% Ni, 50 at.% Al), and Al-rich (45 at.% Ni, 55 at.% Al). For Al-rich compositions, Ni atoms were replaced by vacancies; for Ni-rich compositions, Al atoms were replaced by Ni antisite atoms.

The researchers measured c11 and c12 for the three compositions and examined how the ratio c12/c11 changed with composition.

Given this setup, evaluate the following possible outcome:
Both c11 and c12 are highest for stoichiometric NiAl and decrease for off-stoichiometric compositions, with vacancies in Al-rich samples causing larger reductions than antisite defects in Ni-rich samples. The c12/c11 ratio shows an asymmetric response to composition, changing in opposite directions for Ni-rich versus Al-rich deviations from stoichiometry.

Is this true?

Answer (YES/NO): NO